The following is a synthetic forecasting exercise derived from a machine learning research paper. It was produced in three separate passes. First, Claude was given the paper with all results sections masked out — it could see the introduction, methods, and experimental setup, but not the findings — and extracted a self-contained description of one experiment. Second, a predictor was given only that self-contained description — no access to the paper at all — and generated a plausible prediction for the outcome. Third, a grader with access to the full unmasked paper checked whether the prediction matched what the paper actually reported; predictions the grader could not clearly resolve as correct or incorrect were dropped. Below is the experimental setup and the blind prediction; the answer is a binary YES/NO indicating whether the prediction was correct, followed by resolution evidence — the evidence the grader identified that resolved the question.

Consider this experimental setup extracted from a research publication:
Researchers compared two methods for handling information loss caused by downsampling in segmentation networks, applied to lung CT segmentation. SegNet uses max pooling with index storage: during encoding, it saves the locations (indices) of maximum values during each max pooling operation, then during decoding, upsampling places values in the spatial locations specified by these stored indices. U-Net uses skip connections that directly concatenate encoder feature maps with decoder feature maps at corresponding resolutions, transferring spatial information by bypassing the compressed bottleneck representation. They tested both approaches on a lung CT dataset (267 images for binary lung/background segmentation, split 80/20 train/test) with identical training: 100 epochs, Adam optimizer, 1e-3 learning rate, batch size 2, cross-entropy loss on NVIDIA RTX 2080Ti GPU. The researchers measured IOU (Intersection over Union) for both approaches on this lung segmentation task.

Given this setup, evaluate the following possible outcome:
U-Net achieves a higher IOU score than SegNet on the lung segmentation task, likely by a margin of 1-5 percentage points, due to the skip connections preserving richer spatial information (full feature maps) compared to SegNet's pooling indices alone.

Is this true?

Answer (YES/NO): NO